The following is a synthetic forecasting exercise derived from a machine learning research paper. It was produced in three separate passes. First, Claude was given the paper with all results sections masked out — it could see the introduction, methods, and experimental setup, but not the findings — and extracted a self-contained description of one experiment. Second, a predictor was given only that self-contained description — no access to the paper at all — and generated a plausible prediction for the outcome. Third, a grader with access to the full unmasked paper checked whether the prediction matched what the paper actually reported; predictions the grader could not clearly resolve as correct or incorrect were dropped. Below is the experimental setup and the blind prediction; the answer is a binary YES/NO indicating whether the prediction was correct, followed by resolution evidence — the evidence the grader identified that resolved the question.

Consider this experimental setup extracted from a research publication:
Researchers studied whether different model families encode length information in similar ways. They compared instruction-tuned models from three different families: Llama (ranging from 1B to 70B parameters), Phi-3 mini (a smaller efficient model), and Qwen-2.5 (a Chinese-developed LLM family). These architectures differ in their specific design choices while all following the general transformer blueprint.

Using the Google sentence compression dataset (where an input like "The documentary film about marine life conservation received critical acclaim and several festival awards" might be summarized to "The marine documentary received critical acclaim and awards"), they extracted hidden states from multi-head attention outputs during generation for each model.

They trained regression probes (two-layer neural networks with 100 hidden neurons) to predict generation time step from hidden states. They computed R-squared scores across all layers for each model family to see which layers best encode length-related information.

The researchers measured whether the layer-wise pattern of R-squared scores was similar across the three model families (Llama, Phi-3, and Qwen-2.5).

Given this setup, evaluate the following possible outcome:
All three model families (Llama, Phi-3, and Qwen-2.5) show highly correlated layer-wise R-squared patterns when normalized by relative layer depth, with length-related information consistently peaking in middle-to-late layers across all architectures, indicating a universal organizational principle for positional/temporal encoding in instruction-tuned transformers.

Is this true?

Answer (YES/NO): NO